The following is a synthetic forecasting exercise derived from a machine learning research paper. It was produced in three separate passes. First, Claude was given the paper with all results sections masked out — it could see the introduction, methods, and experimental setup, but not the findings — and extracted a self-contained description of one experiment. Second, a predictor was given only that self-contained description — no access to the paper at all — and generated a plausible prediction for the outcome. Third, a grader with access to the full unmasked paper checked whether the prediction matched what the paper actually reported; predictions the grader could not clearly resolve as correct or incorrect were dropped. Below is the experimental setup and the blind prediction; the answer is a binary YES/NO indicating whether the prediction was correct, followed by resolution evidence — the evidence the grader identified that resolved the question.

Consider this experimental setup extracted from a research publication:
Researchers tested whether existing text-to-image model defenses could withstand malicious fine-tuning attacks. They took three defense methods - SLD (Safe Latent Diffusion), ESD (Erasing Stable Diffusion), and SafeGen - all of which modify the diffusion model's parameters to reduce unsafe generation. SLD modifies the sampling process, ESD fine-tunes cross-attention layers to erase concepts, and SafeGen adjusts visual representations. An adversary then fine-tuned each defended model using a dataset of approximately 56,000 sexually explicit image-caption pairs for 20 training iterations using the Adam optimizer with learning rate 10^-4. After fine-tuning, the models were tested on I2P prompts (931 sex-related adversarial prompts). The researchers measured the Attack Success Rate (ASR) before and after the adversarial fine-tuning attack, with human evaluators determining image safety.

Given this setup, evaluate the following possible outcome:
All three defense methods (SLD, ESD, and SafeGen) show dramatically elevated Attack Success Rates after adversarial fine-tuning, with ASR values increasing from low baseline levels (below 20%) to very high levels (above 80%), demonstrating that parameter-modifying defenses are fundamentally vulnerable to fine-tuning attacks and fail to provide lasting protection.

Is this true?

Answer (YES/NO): NO